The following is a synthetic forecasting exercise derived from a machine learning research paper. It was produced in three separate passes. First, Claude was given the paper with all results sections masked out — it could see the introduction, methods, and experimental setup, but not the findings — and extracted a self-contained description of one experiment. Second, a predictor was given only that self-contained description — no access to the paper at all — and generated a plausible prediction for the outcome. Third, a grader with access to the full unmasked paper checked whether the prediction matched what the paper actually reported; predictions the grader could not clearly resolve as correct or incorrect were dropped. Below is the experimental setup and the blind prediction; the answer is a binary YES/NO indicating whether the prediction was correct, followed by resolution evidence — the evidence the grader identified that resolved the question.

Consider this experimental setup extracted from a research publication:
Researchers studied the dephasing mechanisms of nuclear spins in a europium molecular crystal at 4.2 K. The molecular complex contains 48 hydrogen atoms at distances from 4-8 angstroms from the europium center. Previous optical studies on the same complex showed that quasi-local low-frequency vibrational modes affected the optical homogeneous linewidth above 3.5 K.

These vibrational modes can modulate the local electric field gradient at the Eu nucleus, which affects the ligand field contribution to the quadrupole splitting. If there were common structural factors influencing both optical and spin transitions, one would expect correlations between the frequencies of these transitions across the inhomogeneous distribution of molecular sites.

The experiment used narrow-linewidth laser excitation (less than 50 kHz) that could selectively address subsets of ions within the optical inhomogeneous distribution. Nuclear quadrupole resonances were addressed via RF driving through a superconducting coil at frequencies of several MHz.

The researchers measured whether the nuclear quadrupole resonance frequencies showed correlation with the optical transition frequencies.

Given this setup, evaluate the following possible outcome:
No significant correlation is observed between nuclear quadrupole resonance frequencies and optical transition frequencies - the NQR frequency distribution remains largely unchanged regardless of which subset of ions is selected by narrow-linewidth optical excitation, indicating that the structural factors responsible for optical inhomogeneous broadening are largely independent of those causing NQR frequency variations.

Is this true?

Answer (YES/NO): NO